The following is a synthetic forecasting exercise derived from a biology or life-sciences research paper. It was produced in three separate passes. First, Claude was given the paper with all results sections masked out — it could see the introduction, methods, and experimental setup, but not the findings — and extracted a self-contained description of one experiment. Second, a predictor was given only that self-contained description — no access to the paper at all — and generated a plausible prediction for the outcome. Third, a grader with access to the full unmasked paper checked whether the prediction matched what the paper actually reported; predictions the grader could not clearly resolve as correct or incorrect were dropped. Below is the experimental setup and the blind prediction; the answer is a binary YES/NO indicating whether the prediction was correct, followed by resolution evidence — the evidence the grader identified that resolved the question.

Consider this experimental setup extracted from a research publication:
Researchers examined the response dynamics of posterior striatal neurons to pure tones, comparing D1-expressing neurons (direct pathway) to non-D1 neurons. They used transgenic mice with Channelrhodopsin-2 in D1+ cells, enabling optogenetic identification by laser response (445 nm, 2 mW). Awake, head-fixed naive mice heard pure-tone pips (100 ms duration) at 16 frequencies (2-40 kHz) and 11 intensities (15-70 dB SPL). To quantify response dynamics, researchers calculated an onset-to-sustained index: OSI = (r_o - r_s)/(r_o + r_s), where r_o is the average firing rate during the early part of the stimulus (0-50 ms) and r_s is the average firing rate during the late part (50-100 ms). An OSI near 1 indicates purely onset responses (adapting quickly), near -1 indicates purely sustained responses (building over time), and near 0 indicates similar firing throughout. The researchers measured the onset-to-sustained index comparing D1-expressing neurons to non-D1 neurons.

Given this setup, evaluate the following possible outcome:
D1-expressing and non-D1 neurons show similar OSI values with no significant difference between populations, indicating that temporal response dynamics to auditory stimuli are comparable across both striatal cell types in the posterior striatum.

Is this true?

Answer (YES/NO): YES